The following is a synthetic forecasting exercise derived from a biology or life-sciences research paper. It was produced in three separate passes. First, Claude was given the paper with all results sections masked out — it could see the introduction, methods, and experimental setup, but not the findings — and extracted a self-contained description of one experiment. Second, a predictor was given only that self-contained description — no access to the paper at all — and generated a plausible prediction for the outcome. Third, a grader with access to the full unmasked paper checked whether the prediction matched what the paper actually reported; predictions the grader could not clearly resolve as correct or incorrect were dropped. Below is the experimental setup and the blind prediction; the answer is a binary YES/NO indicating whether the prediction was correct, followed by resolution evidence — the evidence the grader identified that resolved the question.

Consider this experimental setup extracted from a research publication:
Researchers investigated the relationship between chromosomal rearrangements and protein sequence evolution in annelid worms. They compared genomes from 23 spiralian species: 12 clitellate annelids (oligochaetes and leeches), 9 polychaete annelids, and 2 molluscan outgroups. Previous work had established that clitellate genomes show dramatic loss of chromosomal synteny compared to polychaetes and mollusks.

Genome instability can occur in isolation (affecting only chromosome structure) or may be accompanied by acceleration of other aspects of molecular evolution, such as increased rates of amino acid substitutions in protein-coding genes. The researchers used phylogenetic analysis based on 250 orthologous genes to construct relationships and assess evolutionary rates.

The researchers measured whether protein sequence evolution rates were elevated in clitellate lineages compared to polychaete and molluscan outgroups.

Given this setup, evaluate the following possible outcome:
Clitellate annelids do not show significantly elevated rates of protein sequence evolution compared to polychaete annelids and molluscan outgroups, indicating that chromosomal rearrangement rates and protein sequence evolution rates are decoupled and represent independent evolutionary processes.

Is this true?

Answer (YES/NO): NO